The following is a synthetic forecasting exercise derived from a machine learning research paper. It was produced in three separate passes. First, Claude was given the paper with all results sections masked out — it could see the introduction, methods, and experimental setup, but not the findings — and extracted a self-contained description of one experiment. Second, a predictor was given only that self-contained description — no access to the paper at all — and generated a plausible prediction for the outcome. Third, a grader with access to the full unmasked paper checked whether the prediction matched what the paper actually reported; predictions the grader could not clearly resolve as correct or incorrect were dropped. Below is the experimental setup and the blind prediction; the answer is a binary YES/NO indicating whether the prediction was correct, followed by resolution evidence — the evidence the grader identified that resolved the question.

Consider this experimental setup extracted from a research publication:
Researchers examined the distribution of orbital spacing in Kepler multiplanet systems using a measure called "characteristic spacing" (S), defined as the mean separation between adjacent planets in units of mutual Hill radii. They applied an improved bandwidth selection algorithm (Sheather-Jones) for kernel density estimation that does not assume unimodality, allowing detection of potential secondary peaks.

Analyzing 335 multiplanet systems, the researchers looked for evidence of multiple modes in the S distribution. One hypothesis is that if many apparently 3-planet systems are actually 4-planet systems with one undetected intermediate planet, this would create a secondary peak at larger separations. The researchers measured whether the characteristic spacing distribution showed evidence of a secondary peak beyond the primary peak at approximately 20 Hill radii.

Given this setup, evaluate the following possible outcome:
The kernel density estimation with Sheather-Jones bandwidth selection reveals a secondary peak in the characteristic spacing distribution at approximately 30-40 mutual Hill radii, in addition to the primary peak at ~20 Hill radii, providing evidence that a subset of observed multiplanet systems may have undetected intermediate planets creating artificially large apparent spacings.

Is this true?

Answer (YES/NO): YES